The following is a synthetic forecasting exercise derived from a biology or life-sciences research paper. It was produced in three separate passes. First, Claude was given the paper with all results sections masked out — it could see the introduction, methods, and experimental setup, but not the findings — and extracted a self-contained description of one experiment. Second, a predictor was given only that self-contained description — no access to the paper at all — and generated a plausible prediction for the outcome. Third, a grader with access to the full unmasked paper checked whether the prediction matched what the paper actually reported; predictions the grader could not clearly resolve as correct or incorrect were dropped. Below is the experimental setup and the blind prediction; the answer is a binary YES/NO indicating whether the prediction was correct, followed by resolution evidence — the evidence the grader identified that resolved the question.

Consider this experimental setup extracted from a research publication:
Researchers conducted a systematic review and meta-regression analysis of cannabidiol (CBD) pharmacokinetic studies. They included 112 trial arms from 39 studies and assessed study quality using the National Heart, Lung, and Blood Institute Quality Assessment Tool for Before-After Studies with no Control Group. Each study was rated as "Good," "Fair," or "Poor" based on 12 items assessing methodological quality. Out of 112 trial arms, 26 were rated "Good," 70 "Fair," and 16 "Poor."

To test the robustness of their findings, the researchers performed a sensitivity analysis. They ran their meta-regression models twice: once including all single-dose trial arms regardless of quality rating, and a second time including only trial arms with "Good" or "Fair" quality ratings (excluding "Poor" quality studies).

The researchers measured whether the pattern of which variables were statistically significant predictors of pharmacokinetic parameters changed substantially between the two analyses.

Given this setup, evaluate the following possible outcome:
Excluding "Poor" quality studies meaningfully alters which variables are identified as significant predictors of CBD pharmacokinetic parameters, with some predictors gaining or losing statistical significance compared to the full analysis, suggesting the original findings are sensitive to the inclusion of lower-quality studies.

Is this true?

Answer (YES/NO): NO